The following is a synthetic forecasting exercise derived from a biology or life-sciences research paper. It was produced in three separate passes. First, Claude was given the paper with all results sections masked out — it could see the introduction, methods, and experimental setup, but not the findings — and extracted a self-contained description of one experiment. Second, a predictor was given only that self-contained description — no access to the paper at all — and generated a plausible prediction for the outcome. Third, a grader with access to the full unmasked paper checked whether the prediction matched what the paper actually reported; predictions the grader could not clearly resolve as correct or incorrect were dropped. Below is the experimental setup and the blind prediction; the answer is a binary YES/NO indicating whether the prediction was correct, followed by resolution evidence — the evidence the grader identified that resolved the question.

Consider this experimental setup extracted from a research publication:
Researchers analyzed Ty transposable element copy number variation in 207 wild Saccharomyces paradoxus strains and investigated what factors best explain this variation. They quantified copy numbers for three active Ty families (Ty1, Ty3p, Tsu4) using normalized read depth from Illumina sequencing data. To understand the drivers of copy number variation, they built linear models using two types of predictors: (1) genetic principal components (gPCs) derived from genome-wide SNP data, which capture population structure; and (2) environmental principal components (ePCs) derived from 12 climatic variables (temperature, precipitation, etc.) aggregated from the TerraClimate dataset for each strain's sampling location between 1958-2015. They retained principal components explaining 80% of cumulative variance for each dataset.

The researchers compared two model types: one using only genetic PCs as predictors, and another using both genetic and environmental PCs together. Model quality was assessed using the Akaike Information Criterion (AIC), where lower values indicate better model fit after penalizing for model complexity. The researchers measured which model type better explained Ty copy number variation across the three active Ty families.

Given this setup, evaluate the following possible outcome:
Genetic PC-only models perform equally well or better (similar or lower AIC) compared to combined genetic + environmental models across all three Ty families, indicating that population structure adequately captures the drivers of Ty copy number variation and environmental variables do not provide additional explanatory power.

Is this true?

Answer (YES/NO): NO